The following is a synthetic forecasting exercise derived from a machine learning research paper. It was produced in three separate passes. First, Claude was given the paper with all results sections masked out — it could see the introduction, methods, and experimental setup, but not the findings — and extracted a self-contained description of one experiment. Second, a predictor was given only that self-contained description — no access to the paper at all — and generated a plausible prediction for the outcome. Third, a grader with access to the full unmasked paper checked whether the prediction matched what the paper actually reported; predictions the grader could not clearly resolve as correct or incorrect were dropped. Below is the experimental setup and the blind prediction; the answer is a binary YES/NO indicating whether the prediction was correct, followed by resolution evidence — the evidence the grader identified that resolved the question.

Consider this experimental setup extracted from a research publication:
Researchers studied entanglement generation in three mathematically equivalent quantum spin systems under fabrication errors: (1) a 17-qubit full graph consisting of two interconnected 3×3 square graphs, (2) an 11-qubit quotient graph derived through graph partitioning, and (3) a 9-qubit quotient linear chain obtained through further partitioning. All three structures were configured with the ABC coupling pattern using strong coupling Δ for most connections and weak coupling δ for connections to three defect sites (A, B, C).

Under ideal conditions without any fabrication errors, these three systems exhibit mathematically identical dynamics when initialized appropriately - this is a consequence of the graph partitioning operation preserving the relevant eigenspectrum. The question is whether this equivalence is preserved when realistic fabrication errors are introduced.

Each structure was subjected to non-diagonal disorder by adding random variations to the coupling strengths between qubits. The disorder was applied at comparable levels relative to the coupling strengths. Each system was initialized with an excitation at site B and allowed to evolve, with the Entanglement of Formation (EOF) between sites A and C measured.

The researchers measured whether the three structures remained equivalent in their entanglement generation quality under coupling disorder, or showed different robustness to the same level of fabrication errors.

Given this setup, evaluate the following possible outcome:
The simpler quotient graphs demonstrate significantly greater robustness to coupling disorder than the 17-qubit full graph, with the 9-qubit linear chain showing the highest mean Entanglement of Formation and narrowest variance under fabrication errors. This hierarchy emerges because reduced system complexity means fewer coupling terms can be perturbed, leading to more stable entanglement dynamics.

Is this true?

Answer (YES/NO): NO